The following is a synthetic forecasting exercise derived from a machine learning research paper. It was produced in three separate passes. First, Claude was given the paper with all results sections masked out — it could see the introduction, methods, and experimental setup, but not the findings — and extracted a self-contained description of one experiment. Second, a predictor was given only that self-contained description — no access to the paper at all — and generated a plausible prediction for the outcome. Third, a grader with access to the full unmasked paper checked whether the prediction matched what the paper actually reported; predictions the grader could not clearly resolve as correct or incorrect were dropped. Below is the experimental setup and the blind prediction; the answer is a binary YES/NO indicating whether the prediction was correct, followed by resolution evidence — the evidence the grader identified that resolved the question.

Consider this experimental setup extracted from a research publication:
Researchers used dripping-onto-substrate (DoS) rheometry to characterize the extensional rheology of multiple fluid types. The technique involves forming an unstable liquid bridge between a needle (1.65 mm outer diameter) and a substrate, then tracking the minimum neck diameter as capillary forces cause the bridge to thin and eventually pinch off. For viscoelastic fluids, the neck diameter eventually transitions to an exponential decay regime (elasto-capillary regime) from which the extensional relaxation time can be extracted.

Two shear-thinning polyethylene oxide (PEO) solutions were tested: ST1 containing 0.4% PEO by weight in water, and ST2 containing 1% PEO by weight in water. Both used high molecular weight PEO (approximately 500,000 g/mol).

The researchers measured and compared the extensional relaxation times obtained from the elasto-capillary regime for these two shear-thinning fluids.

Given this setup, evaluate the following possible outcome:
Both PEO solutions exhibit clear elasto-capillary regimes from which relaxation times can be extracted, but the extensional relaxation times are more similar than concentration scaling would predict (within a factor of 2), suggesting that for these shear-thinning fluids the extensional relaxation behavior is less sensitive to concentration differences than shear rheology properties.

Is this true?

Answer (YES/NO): NO